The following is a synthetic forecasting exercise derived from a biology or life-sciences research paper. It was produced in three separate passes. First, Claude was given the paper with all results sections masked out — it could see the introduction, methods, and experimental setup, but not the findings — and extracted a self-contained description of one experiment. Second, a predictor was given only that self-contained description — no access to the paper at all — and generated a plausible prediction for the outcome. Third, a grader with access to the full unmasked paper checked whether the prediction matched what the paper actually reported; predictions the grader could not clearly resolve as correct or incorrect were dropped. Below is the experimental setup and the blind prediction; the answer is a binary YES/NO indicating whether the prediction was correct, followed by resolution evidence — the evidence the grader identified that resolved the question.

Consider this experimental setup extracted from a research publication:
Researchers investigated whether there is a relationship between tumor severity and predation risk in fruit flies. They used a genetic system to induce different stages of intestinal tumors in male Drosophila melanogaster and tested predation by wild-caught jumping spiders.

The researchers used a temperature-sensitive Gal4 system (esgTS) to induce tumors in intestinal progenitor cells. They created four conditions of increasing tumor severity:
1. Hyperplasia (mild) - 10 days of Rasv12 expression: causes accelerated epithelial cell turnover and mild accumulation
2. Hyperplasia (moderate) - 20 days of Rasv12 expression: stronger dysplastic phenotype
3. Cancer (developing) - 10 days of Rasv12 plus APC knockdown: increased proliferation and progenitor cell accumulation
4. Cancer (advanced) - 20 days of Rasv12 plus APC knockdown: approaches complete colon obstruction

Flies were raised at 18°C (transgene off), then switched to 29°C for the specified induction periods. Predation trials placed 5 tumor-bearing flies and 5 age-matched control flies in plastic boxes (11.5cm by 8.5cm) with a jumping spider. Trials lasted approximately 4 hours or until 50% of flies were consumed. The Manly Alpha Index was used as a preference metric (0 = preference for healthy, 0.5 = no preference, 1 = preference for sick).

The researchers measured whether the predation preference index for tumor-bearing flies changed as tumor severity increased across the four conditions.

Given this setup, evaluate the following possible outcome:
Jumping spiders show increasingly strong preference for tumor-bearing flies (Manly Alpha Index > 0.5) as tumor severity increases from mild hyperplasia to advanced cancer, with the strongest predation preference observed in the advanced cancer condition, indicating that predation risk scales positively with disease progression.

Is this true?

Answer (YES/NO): NO